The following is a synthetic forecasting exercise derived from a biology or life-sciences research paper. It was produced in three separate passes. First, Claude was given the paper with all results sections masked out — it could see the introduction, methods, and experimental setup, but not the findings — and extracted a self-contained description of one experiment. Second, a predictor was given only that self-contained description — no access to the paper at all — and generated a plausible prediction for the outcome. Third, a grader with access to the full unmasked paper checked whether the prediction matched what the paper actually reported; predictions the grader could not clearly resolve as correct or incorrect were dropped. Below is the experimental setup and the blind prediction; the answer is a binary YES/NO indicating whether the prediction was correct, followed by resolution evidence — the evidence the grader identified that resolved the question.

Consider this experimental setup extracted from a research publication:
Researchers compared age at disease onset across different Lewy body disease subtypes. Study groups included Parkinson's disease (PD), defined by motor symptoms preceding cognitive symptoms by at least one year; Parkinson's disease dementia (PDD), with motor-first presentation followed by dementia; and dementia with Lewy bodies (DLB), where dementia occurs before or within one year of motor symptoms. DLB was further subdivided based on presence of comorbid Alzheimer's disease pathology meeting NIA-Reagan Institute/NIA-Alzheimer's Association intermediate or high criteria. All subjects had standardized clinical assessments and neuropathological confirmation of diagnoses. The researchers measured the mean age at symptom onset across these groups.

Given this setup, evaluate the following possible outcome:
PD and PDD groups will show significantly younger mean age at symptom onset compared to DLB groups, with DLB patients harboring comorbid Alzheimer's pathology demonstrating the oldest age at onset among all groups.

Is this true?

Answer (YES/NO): NO